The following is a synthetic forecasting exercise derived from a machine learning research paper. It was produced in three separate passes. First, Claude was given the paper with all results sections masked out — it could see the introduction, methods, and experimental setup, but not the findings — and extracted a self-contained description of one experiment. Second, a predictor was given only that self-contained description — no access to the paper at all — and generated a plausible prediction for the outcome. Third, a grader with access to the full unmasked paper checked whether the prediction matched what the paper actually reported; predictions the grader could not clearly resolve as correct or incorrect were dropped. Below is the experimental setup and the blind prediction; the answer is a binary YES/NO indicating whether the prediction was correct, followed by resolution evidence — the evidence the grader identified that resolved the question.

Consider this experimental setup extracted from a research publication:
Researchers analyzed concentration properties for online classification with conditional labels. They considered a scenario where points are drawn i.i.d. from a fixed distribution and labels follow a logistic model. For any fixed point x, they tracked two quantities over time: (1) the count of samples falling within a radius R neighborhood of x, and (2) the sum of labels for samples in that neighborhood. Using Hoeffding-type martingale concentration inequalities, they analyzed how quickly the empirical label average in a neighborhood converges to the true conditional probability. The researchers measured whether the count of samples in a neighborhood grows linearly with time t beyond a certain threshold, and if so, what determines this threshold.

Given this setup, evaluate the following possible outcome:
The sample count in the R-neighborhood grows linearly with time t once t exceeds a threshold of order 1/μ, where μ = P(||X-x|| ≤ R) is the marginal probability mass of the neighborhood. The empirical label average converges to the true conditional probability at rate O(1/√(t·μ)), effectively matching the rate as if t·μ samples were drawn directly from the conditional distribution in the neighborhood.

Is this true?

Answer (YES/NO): NO